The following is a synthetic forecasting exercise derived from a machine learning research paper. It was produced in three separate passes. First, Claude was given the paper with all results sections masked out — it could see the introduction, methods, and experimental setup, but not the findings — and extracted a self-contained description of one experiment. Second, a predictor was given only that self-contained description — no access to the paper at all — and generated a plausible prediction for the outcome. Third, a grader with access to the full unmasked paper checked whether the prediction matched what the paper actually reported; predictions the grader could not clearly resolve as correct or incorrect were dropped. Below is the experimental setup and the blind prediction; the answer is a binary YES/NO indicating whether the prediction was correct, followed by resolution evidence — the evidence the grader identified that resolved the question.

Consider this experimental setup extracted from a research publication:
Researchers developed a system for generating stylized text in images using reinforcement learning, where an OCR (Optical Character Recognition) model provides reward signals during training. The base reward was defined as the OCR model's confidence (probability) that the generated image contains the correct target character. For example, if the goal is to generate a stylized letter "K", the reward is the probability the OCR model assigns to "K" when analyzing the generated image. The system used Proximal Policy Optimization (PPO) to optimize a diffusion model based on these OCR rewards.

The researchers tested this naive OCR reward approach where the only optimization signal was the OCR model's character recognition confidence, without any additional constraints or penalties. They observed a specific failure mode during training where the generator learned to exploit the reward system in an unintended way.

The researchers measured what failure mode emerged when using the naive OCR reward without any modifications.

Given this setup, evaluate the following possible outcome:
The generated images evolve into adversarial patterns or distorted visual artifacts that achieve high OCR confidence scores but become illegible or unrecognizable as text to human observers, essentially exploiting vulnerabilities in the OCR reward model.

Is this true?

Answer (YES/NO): NO